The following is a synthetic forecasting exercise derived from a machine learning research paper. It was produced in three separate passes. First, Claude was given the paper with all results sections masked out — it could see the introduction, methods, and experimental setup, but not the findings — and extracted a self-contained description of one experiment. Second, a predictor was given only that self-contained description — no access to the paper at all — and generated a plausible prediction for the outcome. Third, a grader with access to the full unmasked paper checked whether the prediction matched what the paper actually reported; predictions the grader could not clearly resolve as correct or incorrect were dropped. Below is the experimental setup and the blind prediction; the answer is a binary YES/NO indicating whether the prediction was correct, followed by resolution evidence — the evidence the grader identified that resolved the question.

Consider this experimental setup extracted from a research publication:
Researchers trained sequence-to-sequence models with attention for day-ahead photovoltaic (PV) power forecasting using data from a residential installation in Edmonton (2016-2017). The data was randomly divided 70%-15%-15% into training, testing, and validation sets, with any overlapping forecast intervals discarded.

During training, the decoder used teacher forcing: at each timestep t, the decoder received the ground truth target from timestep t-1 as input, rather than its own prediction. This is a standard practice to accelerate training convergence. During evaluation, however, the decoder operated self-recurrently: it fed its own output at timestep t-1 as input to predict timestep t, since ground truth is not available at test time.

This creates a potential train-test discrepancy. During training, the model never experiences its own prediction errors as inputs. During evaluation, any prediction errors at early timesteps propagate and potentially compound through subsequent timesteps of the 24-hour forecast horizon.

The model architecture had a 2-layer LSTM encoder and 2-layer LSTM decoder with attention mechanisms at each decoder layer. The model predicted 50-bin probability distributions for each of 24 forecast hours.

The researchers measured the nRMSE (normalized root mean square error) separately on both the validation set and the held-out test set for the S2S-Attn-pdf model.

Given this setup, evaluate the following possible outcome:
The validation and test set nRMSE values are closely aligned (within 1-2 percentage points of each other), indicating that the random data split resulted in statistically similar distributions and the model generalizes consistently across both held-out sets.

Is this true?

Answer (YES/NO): YES